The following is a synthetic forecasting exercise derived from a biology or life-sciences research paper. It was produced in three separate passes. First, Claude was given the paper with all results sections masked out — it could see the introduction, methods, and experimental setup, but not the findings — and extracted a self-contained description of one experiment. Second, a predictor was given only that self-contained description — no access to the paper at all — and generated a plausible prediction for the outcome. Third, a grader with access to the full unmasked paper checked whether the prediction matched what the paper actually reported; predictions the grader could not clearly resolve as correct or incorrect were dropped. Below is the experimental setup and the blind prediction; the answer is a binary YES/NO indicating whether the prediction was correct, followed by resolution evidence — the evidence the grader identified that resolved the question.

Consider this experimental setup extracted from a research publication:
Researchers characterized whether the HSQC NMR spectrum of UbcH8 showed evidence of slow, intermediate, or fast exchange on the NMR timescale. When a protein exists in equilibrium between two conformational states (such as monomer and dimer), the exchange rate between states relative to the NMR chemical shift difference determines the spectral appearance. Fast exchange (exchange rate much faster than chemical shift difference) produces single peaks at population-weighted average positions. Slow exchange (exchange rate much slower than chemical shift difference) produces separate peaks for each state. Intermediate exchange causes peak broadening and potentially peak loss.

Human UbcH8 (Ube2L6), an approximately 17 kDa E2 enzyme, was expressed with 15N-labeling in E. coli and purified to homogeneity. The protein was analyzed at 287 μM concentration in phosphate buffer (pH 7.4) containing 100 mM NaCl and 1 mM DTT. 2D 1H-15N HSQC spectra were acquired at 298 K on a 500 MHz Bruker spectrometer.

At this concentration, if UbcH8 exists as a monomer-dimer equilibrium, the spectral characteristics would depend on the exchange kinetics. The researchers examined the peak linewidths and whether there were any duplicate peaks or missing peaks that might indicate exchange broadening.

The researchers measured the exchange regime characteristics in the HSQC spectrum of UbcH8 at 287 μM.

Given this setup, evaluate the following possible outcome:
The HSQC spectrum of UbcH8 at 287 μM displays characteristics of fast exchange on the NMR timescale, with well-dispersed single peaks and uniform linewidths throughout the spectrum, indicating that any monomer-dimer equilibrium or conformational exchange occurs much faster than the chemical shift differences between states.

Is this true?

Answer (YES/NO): NO